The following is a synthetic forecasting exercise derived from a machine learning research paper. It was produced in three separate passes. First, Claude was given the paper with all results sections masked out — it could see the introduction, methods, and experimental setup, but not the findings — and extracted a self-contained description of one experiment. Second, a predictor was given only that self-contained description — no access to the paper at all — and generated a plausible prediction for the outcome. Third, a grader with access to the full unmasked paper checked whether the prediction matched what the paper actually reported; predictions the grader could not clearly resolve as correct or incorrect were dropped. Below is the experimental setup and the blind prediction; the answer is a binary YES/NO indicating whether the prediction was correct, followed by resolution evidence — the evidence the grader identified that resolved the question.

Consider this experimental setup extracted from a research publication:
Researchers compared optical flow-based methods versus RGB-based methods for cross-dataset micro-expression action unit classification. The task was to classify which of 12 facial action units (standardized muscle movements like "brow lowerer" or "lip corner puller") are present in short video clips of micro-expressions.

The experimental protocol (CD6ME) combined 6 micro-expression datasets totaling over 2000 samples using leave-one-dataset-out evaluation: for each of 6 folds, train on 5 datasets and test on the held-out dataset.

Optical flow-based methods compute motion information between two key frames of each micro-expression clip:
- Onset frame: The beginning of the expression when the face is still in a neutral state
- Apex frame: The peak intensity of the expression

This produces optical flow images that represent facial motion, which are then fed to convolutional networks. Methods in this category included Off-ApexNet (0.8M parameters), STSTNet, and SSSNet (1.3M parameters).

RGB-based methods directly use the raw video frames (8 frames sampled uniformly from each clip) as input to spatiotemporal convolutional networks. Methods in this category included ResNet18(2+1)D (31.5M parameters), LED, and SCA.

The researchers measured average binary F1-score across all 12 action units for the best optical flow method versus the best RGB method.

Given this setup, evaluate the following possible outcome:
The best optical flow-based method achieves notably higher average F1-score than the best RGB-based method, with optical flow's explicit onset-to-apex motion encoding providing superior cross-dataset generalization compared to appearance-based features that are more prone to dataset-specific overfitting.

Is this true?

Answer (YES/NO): YES